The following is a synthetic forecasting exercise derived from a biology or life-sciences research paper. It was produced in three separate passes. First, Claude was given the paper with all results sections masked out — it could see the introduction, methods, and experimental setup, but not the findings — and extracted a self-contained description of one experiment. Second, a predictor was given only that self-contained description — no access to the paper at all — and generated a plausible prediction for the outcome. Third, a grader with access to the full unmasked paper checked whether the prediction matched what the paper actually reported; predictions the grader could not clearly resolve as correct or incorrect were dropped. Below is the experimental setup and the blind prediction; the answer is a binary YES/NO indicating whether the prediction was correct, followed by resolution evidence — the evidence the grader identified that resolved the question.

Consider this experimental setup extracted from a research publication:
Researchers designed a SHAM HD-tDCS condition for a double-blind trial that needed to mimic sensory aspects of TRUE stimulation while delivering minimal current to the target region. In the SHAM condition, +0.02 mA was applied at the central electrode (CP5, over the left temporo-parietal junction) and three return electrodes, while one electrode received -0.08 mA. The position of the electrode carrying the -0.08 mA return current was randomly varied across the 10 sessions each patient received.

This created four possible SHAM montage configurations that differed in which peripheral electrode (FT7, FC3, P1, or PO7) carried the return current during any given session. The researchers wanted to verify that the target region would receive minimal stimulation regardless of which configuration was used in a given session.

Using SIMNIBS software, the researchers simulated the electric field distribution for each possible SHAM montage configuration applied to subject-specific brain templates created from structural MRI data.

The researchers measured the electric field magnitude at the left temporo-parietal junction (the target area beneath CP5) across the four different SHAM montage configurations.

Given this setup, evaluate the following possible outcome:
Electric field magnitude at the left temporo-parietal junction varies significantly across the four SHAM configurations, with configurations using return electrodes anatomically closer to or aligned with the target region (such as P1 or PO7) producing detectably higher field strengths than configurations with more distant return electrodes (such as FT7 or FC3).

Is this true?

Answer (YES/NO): NO